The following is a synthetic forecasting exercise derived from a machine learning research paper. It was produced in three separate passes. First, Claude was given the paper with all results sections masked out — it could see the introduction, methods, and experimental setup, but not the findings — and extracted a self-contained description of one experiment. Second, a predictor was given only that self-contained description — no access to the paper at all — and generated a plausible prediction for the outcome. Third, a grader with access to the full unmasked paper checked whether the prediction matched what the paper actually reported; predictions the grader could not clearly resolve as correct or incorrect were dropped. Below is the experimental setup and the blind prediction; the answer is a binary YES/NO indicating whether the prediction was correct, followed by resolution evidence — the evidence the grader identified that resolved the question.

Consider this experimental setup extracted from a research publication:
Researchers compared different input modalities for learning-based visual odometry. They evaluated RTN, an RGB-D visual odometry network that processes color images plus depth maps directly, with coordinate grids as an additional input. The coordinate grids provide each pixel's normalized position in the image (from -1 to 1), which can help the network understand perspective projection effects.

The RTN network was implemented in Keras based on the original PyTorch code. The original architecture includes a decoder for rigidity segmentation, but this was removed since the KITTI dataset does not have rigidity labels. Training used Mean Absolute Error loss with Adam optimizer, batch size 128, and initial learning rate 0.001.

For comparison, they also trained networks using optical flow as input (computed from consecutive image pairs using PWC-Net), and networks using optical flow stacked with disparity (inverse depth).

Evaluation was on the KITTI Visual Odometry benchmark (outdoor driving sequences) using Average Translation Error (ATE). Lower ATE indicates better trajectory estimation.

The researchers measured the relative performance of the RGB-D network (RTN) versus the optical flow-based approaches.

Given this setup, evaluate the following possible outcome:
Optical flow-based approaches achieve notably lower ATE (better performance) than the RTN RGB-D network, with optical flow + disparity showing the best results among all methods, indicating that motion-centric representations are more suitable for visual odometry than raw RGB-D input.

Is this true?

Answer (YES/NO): NO